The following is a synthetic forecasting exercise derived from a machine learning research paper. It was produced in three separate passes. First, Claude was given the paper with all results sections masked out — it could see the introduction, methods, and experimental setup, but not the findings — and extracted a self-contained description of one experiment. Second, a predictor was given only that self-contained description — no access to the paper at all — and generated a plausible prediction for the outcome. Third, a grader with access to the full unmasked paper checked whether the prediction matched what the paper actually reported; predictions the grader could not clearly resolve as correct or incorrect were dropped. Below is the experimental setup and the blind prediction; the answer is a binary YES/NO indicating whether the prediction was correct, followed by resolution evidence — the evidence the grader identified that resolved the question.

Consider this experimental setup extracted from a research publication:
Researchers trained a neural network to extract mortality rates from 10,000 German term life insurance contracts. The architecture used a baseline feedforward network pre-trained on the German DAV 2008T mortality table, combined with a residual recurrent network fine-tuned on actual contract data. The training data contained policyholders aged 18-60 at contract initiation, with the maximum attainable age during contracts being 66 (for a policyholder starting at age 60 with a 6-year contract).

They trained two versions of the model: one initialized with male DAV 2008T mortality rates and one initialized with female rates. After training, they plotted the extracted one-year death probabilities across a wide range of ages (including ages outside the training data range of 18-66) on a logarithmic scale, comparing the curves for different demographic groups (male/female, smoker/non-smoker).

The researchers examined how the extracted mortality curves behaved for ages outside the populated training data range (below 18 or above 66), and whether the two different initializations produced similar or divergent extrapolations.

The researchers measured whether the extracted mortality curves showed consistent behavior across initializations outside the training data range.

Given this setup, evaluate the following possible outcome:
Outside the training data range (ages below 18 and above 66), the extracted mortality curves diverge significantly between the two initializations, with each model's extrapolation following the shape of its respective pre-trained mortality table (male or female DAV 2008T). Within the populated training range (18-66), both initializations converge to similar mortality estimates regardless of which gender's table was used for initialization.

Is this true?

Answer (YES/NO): YES